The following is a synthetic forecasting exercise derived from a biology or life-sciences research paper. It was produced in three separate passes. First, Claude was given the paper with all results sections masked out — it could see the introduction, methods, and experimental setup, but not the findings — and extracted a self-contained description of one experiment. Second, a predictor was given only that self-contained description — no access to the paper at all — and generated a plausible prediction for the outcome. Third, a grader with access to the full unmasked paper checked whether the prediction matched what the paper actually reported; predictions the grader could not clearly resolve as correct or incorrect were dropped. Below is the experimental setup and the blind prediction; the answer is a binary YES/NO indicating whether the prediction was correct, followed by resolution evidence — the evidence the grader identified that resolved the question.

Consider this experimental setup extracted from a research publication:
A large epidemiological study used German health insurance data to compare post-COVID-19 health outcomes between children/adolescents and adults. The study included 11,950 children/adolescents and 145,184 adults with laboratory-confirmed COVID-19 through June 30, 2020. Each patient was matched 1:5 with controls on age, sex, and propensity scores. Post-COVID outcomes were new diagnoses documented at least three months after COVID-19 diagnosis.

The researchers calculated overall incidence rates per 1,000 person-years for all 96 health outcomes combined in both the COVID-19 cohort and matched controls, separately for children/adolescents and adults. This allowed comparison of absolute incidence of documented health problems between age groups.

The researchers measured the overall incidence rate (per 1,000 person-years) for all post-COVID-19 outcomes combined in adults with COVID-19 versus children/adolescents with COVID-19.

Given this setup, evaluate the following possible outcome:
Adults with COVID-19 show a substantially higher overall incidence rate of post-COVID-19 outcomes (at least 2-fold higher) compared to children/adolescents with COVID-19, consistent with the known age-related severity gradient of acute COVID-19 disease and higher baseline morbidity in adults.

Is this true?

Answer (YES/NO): NO